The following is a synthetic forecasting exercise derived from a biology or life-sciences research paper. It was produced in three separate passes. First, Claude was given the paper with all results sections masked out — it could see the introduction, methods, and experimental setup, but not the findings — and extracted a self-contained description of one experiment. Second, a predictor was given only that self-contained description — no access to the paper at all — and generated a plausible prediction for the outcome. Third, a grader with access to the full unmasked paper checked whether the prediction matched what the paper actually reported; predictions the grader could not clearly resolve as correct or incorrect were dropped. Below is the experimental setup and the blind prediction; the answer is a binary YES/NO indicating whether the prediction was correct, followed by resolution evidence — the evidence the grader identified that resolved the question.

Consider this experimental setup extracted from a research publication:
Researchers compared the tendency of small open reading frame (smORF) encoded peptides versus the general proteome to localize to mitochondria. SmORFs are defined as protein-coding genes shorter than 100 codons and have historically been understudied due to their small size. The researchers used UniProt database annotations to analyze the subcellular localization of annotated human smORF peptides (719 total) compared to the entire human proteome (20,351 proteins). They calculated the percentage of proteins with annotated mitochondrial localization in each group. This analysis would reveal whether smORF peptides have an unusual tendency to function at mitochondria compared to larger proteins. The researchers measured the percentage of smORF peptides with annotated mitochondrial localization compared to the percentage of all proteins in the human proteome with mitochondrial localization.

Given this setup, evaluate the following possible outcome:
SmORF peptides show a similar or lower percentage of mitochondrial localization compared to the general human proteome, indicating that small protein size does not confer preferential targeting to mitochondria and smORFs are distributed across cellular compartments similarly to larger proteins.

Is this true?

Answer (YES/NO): NO